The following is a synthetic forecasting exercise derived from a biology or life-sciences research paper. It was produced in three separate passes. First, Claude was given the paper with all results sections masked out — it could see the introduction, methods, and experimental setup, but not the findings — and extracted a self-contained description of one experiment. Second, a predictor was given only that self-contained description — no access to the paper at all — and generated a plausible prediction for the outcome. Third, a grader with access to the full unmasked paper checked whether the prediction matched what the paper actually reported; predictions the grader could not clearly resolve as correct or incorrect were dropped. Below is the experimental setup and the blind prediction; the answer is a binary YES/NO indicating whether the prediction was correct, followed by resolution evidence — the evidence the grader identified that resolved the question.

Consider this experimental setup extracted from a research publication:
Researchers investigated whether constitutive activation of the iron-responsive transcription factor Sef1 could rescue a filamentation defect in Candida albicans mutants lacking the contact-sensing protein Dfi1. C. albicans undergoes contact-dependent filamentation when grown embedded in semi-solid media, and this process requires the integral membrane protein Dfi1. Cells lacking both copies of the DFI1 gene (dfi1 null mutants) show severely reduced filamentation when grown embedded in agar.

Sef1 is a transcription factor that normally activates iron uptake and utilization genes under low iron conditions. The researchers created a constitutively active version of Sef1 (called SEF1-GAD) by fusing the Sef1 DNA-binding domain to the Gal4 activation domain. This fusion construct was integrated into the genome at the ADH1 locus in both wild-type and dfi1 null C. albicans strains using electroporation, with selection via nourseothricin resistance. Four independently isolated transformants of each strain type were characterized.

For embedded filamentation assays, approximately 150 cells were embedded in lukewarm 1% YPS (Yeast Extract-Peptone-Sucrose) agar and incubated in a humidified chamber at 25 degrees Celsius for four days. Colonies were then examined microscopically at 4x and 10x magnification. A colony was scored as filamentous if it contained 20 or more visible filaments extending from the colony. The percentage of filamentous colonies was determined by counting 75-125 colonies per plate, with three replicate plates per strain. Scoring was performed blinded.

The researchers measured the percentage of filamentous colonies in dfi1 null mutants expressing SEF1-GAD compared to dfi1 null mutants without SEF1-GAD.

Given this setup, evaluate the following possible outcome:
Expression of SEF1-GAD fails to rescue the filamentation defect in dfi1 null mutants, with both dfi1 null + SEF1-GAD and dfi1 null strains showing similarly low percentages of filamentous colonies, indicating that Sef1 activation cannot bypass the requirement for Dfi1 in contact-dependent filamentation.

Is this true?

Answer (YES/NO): NO